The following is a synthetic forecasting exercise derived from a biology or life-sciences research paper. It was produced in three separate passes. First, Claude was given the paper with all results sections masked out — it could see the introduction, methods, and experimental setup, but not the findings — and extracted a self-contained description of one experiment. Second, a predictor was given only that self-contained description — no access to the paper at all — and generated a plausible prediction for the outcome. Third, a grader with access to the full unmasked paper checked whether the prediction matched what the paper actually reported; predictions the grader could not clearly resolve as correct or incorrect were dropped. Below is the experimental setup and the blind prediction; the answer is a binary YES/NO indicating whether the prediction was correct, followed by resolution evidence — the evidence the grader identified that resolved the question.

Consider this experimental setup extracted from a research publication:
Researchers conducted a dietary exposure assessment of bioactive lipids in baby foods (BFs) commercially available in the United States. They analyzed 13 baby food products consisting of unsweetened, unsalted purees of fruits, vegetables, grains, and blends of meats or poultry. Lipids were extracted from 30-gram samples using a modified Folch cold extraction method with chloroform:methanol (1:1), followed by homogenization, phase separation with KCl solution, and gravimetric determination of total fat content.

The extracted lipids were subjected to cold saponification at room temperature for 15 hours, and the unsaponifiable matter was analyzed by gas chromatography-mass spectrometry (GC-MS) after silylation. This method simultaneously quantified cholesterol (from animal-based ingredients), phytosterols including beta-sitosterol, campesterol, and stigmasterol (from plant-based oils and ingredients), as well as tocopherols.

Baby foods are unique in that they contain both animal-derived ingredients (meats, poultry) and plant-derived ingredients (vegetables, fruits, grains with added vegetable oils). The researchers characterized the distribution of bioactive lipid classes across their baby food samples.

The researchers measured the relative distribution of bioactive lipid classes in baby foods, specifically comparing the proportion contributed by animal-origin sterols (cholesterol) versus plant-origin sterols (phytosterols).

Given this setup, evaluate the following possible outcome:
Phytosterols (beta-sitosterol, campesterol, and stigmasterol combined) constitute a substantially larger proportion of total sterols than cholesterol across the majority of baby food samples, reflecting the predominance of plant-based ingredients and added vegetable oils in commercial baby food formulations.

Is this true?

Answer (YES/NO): NO